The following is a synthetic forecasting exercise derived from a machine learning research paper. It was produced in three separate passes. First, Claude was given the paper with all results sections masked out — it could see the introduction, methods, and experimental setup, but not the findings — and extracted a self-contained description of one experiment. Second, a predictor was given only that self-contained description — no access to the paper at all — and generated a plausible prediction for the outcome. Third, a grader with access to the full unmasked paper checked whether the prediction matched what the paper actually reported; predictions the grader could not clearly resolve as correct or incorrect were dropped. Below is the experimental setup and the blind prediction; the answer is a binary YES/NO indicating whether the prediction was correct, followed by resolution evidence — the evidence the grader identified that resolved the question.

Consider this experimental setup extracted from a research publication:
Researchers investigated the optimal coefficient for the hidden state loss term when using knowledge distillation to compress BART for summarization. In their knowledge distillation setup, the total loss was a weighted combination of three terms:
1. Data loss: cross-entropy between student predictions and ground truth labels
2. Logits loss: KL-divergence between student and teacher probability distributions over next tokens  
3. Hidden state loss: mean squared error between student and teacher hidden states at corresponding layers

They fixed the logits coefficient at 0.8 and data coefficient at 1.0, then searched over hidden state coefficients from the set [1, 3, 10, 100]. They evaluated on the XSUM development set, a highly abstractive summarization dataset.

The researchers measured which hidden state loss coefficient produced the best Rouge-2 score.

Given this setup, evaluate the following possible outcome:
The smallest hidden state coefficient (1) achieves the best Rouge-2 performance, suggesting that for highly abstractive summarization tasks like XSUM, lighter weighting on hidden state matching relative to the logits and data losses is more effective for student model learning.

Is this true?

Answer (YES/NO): NO